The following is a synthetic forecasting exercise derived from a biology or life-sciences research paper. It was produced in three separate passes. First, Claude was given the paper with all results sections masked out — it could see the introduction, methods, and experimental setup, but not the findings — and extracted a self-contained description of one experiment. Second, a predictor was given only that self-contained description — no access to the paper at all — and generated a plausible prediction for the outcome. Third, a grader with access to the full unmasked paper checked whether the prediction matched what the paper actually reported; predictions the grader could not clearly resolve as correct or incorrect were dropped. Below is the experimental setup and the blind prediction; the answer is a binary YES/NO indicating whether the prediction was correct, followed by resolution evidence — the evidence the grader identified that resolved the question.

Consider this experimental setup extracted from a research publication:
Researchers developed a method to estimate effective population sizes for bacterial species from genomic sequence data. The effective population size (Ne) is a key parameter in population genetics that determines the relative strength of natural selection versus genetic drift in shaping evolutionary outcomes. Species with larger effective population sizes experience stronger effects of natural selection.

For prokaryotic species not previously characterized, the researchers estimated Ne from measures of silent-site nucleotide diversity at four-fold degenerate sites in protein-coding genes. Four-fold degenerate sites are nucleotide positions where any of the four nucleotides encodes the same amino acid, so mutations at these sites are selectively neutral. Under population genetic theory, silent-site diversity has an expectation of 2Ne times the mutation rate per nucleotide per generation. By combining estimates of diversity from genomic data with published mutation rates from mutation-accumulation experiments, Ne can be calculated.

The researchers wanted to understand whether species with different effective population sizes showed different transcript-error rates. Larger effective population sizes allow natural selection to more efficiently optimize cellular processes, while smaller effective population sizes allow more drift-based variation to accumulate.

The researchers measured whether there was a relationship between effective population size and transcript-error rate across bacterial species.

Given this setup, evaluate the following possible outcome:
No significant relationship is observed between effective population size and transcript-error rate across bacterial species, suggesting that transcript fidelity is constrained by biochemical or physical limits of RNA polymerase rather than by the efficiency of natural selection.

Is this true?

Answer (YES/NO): NO